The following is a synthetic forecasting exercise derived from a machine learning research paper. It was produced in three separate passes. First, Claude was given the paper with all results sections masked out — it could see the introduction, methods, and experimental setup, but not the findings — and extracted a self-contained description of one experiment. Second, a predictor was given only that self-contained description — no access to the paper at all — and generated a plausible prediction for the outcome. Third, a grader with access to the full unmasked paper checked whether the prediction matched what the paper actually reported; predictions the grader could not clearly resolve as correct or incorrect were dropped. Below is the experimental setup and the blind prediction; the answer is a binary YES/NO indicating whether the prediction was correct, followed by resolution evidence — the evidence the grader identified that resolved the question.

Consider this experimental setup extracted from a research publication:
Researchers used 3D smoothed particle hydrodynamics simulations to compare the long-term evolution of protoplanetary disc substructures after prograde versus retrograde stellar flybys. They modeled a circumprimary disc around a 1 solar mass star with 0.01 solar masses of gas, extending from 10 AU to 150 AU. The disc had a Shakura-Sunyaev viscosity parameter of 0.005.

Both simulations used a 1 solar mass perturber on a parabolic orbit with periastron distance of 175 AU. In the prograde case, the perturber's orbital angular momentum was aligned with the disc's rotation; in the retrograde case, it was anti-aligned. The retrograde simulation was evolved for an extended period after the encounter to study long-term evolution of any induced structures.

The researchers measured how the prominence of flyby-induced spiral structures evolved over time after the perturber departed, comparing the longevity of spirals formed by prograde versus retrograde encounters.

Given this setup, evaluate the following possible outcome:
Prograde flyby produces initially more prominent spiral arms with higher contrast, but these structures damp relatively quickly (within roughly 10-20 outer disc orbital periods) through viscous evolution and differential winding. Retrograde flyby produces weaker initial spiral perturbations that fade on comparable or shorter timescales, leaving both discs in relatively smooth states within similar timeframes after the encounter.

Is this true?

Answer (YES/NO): NO